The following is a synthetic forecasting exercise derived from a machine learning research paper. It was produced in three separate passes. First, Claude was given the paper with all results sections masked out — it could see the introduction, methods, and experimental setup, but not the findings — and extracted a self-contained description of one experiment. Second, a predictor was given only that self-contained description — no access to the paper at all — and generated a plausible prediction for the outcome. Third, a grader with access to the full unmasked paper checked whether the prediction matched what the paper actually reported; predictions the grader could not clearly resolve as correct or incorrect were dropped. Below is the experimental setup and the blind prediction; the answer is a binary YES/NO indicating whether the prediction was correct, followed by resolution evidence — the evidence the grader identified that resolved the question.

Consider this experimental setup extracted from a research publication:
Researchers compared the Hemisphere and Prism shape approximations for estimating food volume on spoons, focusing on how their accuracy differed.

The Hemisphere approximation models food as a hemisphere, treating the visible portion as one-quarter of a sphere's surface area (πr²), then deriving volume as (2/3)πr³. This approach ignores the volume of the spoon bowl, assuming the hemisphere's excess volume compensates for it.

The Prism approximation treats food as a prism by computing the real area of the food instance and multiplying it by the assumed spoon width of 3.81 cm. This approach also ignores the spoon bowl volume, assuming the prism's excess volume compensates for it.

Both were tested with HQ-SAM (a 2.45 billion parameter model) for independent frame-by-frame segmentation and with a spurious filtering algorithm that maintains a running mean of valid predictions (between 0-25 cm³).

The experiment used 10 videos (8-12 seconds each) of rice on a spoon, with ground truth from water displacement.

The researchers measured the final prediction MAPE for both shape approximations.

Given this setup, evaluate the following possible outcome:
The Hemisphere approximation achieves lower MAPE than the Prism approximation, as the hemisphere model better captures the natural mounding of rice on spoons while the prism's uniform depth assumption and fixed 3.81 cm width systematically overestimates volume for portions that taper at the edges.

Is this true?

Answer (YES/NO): NO